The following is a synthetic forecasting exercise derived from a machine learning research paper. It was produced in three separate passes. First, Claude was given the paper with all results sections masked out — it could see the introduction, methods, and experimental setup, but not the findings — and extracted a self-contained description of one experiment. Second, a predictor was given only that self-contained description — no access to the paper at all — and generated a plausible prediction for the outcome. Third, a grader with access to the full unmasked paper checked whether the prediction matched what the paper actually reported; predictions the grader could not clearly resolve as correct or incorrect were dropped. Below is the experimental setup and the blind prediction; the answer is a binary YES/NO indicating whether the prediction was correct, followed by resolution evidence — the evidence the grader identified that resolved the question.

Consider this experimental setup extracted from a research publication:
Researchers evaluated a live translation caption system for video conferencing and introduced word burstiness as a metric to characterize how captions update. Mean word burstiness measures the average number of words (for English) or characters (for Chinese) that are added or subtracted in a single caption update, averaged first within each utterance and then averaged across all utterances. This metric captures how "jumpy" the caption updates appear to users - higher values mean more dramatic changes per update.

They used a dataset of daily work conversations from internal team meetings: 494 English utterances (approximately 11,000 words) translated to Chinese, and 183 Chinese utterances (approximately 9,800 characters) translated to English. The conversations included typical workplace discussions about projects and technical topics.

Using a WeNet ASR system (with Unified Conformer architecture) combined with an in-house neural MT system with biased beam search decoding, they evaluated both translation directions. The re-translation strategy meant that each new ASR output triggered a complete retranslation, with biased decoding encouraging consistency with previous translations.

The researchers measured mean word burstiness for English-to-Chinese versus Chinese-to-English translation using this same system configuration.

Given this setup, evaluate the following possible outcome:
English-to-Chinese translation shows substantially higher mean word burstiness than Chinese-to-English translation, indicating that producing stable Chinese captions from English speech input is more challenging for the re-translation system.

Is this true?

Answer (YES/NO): YES